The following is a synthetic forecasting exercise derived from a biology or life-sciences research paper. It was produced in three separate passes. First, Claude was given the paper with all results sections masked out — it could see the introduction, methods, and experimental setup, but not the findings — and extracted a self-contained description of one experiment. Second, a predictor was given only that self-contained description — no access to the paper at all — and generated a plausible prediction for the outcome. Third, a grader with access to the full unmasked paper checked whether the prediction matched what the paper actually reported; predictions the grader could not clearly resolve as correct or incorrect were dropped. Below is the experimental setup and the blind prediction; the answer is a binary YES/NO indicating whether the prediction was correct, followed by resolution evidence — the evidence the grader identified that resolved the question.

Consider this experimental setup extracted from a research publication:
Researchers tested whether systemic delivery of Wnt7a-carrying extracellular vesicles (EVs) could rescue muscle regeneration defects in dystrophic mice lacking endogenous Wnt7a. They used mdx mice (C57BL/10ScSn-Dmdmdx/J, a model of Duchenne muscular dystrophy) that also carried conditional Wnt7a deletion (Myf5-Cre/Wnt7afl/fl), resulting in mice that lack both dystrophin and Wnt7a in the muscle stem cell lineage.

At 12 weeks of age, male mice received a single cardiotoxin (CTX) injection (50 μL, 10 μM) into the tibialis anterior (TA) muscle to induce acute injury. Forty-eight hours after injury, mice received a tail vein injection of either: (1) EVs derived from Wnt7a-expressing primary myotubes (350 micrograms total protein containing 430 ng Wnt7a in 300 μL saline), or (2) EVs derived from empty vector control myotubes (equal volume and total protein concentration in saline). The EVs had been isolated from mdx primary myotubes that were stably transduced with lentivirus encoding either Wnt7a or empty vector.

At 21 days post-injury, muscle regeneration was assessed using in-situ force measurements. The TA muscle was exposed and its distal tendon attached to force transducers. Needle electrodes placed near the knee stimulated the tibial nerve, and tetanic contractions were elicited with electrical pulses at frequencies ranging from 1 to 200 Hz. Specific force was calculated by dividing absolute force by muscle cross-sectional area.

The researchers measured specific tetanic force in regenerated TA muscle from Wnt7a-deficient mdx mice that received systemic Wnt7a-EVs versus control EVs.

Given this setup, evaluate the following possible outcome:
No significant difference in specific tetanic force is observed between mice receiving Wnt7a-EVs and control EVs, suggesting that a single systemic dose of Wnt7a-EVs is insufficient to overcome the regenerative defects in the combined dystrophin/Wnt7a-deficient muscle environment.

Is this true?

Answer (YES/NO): NO